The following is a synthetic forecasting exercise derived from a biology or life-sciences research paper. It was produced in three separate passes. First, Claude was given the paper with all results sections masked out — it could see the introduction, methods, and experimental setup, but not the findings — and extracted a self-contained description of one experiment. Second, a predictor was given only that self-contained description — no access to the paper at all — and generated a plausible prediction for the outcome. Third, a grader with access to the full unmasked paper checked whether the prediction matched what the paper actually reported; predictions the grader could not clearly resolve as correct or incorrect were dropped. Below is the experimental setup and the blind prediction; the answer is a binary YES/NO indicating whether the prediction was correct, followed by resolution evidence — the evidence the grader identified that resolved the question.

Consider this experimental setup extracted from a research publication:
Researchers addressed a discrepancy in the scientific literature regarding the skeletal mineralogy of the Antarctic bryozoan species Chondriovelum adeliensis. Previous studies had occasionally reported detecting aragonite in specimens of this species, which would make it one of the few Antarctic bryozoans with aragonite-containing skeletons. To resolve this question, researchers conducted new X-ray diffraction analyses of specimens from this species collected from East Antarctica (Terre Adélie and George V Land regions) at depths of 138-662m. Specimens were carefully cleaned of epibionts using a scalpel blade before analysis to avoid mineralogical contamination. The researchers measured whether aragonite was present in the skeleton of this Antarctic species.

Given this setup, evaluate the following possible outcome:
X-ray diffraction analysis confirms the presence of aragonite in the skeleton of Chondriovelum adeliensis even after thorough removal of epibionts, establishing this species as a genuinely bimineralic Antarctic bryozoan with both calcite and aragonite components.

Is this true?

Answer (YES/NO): NO